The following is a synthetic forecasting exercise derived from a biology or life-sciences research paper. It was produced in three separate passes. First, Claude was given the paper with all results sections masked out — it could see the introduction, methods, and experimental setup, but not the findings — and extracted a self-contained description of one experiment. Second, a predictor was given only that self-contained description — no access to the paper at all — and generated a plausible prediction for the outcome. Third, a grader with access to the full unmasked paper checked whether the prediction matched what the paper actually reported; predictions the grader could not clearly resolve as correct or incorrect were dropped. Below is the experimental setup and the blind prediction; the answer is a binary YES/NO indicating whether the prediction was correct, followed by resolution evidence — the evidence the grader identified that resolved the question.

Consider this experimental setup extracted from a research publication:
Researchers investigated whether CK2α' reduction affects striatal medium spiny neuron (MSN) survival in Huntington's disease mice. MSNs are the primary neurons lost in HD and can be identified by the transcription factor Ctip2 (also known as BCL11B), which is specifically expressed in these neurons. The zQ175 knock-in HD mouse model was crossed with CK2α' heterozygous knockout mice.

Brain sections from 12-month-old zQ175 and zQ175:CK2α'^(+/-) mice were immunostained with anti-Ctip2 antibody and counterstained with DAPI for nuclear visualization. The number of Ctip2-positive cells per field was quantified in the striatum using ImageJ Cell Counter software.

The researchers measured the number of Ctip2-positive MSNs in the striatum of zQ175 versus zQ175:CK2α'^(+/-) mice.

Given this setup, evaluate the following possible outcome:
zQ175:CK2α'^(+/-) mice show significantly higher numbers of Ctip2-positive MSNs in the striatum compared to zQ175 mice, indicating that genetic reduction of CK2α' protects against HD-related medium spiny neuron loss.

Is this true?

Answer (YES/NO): NO